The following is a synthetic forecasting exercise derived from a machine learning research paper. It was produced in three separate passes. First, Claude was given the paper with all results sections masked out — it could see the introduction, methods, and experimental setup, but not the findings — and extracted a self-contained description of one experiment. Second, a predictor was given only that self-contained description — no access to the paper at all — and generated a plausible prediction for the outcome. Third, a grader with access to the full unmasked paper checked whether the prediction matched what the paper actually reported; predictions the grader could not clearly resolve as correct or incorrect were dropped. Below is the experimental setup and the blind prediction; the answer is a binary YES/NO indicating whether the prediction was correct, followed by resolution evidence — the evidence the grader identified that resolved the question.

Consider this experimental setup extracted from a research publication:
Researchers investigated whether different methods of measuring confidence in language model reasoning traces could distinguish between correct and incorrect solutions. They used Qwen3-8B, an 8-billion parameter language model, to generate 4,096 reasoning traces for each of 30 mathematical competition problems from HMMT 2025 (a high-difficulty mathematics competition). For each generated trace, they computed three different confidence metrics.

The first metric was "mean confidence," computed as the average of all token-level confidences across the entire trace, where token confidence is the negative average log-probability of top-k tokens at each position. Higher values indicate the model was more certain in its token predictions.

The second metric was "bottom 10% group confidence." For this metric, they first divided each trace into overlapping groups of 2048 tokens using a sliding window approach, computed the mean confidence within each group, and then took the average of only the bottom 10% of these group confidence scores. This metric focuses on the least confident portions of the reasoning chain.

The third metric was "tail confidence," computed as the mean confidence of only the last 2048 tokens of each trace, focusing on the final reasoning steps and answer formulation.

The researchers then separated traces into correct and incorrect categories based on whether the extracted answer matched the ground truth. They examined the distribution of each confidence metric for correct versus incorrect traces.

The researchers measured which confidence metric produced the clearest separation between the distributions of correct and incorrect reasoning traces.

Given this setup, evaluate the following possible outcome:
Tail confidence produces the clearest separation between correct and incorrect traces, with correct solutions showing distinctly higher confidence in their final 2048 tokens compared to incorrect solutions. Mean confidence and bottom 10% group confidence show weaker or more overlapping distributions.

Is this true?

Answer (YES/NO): NO